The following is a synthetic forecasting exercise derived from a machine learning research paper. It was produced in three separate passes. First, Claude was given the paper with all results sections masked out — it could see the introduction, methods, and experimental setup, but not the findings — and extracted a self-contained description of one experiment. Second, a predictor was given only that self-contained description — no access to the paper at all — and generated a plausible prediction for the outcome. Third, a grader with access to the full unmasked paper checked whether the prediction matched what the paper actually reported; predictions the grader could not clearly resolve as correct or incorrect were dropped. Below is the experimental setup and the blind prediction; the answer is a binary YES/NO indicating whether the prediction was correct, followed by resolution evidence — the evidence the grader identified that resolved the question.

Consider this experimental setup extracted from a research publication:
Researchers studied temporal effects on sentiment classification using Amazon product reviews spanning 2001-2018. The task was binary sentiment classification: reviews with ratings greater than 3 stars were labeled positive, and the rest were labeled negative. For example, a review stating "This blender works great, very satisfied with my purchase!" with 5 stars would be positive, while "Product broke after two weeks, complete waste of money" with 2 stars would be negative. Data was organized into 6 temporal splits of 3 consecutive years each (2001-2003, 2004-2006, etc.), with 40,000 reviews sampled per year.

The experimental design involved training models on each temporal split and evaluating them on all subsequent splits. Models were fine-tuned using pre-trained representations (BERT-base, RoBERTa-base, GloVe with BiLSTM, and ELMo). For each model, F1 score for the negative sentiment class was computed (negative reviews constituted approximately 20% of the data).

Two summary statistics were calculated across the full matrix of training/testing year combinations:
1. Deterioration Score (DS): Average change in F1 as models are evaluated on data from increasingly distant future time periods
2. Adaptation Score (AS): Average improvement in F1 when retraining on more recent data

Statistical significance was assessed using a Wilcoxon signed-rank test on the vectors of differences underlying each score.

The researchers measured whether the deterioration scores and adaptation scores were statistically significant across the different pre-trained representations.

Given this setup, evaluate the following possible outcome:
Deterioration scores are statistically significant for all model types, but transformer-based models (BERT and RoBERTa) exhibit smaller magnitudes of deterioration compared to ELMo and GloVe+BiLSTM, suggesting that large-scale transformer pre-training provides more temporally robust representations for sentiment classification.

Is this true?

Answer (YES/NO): NO